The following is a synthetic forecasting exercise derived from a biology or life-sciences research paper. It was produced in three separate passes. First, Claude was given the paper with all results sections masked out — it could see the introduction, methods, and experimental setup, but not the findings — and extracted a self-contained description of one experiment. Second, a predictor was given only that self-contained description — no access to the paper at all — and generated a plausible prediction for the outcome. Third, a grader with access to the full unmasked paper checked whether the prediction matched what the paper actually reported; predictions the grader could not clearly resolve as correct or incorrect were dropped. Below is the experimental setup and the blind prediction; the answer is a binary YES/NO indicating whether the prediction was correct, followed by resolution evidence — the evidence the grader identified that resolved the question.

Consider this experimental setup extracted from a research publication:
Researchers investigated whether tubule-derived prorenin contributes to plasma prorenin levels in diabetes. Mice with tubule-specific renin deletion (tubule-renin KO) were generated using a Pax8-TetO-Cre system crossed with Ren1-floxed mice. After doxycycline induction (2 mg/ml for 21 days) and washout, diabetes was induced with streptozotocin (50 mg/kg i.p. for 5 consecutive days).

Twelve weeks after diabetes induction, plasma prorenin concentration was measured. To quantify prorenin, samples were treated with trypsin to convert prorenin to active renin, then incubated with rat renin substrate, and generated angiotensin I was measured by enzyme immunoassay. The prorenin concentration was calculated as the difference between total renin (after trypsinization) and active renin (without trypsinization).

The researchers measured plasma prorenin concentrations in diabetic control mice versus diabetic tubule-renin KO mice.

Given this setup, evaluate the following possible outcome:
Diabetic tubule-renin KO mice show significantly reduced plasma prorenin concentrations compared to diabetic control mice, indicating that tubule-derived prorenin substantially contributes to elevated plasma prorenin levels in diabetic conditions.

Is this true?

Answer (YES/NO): YES